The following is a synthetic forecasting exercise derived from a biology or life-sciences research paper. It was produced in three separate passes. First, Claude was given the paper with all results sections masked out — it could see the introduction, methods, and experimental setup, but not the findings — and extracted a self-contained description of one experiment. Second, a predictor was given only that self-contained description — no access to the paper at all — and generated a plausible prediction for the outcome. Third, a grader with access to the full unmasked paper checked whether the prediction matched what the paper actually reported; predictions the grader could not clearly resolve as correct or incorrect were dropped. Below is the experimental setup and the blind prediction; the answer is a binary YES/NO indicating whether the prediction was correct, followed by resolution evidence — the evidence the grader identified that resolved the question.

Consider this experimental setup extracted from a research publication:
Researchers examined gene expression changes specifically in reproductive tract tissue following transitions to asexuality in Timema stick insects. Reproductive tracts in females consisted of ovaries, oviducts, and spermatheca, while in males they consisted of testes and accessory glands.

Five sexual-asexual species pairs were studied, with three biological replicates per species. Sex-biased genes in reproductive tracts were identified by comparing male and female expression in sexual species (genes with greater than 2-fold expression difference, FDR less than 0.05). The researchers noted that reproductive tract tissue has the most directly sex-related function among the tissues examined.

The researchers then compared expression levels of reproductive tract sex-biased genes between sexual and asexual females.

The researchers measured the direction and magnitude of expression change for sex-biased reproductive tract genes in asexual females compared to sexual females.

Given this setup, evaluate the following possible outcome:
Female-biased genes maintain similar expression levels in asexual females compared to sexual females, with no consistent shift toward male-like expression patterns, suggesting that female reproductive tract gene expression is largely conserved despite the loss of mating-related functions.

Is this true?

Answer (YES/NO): NO